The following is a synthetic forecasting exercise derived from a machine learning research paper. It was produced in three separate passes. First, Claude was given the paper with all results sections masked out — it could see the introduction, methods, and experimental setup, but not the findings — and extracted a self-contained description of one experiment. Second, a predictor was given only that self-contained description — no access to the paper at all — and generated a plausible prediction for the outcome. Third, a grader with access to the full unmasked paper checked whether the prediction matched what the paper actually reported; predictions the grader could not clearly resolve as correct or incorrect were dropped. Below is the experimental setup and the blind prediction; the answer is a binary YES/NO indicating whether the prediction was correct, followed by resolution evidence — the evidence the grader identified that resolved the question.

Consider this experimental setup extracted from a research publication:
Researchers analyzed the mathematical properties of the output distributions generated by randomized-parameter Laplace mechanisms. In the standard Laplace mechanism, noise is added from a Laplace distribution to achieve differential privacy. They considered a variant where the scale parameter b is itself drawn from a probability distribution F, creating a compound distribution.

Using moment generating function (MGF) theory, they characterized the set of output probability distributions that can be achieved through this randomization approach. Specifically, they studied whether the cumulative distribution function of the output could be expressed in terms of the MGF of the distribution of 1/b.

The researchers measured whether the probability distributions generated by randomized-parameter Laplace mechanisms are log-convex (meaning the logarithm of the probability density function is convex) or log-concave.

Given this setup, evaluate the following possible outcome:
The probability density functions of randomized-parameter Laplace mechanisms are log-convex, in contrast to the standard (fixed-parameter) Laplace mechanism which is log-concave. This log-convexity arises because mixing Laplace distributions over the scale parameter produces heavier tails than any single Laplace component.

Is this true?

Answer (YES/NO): YES